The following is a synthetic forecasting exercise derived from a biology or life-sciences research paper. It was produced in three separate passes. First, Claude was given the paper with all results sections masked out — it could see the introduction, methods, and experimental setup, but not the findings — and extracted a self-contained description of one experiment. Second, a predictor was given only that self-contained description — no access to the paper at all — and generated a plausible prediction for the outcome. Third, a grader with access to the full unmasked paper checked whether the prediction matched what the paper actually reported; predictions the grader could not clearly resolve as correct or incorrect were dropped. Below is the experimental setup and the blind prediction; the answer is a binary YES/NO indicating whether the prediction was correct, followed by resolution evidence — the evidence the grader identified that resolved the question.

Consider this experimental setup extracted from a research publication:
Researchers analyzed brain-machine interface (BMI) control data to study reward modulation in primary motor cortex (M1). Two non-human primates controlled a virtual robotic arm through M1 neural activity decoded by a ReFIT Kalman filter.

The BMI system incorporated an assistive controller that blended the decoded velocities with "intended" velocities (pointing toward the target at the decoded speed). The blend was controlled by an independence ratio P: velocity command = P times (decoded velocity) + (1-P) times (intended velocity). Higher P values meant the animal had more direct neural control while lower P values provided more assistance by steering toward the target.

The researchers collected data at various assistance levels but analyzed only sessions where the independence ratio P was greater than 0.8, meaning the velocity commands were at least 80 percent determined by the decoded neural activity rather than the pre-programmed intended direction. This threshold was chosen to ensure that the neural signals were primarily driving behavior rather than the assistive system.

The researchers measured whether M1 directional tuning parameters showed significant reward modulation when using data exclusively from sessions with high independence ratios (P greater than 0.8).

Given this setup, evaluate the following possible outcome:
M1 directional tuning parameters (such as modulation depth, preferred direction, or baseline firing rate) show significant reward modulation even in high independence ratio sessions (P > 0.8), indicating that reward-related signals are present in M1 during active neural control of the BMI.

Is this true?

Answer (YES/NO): YES